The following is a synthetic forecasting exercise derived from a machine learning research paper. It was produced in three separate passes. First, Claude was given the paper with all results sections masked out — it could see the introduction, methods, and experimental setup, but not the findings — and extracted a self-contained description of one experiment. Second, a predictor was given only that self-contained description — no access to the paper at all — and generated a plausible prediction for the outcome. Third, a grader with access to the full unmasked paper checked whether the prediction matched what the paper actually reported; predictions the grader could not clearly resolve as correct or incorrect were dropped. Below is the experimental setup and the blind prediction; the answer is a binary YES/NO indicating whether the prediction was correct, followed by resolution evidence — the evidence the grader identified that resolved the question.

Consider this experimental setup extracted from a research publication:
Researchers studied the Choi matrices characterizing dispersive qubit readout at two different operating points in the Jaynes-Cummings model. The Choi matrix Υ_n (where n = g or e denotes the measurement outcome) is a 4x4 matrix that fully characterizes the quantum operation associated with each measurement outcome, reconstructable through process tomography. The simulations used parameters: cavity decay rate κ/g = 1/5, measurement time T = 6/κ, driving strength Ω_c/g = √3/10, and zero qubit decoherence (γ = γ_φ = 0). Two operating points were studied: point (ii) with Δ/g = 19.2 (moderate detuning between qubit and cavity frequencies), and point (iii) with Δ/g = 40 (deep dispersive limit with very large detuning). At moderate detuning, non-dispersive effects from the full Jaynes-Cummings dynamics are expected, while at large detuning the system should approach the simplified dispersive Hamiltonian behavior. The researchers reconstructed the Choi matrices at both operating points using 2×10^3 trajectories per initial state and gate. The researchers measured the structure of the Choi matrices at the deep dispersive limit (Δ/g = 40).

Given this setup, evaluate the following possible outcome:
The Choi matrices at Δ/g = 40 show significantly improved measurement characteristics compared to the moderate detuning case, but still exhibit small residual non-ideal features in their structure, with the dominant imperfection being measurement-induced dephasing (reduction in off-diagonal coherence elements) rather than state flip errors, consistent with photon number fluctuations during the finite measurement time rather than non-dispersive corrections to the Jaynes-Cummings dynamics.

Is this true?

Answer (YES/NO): NO